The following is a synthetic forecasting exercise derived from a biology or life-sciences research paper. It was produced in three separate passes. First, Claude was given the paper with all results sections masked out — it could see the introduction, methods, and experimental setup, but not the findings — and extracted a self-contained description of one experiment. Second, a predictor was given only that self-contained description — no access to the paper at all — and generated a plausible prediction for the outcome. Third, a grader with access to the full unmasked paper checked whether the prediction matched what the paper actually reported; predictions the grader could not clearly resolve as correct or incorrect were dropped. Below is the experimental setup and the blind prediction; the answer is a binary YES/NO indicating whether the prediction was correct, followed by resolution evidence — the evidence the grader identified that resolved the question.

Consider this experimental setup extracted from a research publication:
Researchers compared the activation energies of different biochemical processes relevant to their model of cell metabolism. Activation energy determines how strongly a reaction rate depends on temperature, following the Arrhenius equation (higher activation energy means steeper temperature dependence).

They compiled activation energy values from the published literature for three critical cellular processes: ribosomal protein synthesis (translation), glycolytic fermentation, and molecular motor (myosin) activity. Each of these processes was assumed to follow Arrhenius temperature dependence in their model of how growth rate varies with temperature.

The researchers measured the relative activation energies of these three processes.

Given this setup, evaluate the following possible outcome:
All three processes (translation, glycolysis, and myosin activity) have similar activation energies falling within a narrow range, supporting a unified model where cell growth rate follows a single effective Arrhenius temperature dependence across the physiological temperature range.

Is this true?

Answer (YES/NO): NO